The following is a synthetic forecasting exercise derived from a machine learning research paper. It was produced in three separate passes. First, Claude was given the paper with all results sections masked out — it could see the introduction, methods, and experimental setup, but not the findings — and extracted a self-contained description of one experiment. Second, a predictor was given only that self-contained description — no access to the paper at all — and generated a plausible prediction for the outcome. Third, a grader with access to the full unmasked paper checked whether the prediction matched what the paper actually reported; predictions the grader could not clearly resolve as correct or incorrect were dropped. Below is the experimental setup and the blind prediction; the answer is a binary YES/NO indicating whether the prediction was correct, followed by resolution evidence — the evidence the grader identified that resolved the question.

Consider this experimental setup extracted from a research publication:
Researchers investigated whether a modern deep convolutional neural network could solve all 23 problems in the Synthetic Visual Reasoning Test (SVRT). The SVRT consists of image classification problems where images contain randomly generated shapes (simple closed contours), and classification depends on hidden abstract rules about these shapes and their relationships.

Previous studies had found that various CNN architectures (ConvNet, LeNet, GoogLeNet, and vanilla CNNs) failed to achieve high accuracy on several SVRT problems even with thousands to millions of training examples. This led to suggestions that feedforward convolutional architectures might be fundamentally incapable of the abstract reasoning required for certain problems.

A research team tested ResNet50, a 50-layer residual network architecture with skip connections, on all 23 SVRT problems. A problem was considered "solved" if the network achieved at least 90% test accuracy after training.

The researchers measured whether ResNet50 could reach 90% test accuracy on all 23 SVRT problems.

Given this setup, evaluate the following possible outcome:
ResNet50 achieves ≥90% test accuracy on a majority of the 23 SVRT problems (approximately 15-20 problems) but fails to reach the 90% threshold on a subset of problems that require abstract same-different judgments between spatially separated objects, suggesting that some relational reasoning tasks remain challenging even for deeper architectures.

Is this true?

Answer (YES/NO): NO